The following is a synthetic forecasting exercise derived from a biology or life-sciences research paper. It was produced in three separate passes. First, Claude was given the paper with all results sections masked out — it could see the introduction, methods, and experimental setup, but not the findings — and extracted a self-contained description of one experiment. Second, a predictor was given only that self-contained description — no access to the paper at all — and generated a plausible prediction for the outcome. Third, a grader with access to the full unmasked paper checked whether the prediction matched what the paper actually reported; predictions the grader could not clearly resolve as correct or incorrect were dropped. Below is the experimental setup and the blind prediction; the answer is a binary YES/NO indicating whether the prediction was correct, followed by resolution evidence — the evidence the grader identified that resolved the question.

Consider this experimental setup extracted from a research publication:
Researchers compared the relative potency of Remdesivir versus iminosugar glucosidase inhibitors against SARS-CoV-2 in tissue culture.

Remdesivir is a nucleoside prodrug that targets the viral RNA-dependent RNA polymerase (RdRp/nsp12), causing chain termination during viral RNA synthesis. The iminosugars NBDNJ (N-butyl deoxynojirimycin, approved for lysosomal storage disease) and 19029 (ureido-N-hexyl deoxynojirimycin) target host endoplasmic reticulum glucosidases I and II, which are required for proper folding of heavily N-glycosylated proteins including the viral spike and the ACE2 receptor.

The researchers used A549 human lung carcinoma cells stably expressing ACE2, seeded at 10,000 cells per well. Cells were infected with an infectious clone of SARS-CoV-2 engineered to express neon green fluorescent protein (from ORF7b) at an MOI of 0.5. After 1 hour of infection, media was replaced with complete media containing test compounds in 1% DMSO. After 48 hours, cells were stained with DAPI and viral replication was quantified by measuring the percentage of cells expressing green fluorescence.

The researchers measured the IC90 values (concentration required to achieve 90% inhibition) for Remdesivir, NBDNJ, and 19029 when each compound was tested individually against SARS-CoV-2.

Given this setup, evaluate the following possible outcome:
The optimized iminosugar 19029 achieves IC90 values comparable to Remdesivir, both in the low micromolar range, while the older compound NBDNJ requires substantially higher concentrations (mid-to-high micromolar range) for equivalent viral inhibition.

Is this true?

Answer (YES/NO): NO